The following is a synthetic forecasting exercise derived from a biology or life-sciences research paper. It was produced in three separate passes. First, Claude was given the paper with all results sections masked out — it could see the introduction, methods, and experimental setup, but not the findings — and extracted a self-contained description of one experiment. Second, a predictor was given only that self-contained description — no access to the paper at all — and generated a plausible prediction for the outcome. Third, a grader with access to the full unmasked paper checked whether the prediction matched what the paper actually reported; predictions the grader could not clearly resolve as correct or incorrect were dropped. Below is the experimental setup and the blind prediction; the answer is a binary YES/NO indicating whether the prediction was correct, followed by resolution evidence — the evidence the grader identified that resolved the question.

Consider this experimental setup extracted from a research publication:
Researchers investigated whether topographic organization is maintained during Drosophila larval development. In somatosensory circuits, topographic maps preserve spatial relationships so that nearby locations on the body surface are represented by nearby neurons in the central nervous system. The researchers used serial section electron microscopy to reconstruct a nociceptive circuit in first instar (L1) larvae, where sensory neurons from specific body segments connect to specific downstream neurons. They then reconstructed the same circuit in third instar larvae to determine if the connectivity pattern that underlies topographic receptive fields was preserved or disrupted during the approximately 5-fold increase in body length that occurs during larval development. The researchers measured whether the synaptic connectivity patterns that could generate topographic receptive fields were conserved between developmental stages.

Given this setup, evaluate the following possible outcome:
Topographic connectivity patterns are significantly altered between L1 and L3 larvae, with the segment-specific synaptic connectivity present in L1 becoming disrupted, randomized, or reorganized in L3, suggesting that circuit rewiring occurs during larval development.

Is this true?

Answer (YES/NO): NO